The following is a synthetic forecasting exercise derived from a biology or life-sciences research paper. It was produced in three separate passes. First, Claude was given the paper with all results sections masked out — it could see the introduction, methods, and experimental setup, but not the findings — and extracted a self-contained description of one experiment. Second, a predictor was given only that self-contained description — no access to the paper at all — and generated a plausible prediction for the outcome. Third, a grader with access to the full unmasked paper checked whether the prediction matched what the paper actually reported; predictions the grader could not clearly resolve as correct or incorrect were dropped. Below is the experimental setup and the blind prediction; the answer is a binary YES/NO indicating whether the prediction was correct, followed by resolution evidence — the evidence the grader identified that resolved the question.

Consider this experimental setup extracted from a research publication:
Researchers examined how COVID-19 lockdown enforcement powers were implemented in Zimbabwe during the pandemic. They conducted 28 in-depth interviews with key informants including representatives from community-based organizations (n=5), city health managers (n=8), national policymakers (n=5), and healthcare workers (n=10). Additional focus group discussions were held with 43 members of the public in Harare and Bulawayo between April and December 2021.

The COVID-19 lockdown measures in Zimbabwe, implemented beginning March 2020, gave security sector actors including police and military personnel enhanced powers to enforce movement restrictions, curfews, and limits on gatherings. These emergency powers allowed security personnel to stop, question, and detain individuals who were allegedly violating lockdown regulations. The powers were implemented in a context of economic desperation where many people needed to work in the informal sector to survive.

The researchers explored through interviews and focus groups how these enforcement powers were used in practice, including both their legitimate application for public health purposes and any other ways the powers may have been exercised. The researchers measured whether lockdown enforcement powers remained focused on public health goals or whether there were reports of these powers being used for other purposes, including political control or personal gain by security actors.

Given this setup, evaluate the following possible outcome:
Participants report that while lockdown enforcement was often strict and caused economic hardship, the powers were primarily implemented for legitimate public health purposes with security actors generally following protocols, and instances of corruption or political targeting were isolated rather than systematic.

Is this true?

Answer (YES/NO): NO